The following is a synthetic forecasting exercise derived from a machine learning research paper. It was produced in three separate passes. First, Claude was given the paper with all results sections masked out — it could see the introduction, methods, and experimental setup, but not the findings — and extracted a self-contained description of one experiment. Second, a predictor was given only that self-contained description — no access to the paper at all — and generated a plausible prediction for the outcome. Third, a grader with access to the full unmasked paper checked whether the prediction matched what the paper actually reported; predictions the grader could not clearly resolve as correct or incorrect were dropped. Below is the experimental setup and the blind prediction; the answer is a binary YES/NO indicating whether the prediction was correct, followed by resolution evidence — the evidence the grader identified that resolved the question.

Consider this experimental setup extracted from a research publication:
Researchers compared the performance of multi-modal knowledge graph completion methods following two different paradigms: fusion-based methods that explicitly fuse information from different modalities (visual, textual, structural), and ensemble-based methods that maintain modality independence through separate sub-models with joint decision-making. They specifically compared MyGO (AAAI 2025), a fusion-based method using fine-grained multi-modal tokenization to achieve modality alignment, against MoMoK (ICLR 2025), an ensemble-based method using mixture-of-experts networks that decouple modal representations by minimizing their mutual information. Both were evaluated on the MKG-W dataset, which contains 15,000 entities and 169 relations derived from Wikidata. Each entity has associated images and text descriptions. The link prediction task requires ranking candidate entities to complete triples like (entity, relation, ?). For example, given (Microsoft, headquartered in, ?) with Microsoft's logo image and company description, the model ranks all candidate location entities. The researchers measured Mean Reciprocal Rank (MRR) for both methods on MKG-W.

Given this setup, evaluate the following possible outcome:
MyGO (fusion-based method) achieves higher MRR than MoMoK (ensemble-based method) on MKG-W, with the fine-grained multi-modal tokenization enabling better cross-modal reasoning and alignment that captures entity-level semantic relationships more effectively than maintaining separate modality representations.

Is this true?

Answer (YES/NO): YES